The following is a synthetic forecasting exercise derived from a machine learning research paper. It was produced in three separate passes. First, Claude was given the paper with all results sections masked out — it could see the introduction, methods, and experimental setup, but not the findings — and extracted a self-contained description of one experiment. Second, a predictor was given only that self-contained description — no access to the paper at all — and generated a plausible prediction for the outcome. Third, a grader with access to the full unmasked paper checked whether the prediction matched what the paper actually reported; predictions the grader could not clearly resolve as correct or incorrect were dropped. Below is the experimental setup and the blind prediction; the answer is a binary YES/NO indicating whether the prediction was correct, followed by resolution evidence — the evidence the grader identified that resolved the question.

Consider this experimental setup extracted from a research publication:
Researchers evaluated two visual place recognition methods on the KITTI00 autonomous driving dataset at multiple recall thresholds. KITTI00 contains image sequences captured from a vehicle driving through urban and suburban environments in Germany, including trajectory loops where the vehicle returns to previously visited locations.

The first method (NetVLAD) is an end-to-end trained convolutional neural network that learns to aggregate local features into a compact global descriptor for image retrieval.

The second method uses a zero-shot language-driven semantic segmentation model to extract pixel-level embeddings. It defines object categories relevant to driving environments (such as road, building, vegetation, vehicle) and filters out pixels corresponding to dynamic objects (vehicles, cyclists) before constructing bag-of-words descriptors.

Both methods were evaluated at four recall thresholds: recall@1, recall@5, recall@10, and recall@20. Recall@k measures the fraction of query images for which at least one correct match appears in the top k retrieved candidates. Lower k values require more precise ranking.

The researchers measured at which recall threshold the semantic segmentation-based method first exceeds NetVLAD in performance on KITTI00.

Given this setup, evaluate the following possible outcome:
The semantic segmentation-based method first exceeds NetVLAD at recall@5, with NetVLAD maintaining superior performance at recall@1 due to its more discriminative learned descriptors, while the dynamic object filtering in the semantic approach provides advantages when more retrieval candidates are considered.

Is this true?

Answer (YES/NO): YES